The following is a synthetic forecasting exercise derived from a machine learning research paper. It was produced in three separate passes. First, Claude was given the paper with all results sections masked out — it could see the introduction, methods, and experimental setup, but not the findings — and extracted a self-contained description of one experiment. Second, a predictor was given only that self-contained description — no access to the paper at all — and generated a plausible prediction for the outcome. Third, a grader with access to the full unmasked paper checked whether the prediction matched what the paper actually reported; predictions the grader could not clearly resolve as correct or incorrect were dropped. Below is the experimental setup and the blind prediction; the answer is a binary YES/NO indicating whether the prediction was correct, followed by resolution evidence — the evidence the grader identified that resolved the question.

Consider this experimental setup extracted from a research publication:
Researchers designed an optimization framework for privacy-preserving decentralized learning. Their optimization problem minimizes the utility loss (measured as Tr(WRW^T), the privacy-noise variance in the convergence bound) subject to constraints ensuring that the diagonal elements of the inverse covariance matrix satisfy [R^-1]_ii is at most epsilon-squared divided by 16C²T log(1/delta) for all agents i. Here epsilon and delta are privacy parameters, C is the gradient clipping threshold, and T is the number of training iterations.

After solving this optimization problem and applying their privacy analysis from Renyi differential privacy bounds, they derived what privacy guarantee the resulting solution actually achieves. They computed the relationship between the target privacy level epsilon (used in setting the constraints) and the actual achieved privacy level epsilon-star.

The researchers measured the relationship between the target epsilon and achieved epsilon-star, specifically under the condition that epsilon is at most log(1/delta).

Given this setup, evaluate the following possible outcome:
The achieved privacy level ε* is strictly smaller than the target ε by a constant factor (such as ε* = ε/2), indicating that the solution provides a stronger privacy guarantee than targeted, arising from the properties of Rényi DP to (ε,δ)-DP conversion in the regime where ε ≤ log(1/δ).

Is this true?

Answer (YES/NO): NO